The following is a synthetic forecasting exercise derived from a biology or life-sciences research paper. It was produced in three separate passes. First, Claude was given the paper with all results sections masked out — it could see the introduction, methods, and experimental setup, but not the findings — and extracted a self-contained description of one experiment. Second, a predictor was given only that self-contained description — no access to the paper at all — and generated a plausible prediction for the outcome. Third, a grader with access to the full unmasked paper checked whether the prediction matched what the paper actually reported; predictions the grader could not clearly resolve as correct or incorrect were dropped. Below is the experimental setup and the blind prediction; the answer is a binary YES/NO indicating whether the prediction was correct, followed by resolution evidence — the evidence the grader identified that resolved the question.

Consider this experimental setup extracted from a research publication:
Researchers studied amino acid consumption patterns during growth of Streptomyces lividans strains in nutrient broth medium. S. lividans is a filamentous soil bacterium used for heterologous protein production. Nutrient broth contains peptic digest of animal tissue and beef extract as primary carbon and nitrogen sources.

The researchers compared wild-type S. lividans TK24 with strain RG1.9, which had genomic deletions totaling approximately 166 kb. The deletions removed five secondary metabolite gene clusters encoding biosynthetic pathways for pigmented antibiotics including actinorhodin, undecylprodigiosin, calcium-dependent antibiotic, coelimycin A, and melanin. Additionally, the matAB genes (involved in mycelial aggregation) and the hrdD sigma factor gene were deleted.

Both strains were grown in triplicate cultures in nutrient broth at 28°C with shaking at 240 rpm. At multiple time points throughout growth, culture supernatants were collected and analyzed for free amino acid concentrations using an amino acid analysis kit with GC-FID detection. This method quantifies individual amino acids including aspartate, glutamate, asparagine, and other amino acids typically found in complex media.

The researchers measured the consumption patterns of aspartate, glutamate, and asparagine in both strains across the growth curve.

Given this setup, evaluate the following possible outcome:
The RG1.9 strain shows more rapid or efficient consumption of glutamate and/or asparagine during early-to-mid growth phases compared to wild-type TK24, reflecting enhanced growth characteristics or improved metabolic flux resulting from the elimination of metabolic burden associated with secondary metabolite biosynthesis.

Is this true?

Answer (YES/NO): NO